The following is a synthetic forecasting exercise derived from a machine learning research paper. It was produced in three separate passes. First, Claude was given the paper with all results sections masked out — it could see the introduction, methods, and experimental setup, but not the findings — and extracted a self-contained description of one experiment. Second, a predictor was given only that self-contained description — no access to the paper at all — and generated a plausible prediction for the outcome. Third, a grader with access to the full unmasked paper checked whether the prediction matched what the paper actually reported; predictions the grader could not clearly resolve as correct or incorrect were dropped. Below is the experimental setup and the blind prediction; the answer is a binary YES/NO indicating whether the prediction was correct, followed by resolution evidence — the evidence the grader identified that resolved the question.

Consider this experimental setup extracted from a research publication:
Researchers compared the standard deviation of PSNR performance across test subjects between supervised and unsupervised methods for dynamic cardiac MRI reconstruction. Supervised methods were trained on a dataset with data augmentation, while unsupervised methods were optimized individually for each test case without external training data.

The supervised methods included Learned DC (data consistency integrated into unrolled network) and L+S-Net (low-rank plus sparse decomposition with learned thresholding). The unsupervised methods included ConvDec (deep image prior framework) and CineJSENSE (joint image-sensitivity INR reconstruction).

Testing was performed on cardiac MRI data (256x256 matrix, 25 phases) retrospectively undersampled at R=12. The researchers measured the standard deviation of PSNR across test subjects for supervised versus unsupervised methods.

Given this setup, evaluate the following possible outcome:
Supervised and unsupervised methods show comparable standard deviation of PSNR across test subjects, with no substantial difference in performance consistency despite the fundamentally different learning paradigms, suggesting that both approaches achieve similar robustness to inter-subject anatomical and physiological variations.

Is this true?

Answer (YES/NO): YES